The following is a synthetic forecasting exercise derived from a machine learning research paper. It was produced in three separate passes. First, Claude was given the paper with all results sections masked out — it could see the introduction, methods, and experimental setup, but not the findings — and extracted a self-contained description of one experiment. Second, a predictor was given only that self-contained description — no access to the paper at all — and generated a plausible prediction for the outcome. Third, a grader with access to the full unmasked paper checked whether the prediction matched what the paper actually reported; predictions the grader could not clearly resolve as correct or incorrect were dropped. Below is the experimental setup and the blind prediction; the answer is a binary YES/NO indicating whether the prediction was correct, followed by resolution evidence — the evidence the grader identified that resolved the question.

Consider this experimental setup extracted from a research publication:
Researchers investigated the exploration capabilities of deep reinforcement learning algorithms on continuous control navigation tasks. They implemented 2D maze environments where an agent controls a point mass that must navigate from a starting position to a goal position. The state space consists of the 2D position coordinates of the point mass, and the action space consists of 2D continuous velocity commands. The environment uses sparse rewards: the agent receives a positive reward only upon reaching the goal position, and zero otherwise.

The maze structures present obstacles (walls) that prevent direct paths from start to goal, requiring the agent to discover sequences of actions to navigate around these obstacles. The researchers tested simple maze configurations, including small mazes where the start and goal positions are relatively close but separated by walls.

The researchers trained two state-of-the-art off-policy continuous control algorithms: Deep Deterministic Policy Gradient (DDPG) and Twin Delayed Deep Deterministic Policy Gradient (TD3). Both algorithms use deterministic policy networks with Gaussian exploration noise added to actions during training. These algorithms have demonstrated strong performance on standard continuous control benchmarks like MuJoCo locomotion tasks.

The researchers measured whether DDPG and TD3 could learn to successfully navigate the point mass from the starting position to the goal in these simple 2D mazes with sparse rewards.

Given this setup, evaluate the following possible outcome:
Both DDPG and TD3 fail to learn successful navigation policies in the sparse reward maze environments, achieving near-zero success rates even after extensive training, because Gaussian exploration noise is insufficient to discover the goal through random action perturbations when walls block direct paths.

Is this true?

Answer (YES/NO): NO